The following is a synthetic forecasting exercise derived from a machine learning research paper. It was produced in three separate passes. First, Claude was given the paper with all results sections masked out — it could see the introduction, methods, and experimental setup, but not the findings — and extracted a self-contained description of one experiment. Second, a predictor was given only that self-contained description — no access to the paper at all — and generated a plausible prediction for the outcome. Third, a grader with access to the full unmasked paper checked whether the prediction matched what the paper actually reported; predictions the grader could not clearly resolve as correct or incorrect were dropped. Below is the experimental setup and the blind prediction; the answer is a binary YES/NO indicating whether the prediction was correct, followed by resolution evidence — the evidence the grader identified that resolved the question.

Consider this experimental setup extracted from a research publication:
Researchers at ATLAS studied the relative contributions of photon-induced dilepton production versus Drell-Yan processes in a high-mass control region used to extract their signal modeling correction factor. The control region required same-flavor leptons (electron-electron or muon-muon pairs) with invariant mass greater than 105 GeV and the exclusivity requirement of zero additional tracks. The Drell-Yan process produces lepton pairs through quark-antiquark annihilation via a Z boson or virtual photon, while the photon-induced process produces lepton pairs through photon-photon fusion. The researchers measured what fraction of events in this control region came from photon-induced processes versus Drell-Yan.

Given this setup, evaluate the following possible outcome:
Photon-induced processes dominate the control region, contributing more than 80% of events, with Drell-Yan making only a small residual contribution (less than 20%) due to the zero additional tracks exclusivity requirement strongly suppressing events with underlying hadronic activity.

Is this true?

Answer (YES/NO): NO